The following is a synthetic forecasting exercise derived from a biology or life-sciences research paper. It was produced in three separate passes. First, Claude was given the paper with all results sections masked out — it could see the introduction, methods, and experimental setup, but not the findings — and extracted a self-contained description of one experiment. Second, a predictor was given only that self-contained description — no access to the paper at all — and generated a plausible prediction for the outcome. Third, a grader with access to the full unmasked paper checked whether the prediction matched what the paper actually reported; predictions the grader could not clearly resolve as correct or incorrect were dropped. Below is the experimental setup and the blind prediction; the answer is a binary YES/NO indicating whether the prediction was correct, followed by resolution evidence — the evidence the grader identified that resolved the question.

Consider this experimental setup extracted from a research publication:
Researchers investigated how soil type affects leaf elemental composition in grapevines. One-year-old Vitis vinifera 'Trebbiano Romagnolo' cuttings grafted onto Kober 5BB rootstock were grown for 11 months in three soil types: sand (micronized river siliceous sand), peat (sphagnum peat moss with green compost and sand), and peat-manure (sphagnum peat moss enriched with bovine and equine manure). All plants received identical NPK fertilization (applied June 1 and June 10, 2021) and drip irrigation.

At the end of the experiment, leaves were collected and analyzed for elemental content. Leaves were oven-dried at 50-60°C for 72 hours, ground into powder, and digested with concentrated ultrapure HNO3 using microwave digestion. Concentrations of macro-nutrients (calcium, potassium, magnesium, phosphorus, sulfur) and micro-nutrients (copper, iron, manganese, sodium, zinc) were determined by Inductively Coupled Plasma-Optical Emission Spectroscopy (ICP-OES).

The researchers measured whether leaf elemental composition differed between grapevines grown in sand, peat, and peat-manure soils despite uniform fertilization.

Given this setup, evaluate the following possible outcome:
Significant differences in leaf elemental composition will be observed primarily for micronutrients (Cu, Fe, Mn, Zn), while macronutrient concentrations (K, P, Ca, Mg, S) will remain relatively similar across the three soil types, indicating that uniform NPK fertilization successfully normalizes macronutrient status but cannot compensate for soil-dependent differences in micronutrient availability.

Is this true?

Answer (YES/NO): NO